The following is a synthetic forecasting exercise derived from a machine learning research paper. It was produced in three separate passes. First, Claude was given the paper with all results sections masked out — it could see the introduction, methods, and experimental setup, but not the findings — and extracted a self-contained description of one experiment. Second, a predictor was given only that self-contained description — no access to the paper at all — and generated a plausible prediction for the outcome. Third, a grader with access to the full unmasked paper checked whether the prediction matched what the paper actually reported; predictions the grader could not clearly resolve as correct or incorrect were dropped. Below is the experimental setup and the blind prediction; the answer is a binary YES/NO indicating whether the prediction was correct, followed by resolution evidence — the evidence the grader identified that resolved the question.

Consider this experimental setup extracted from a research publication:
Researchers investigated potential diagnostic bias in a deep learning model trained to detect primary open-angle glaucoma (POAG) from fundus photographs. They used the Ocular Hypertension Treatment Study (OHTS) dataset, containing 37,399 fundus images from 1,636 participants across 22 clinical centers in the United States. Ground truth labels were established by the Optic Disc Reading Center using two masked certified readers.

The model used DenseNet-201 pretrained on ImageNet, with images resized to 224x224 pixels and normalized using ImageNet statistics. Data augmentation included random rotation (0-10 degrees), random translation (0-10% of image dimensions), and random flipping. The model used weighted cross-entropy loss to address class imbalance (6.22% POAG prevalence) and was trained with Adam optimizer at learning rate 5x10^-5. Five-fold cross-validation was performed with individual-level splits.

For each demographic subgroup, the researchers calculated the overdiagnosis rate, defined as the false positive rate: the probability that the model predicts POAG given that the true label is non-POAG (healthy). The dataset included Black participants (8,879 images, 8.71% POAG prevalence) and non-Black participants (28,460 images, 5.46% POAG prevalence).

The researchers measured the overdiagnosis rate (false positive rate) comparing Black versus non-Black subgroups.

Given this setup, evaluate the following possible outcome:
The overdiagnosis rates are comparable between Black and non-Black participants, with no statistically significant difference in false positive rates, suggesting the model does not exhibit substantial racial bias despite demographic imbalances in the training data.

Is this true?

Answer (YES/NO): NO